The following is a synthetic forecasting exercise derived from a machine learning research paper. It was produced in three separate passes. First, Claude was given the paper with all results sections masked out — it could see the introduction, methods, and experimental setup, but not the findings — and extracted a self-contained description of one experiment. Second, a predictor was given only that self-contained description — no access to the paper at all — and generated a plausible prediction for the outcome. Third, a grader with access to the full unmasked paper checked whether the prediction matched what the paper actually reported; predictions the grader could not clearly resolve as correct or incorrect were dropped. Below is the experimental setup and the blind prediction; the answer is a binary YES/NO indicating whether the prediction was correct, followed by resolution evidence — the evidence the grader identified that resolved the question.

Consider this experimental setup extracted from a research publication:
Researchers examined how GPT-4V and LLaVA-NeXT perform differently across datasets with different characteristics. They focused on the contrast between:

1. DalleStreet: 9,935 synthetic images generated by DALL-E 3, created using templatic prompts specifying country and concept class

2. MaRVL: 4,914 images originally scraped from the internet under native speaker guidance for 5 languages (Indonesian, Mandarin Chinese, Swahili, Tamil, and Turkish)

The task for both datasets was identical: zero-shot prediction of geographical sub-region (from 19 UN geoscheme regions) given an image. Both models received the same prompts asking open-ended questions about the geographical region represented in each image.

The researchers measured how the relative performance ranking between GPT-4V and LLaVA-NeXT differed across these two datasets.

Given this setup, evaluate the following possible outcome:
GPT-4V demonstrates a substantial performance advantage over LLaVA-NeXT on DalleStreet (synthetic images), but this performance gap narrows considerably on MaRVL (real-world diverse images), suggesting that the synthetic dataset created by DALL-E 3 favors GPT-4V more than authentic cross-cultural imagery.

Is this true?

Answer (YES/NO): NO